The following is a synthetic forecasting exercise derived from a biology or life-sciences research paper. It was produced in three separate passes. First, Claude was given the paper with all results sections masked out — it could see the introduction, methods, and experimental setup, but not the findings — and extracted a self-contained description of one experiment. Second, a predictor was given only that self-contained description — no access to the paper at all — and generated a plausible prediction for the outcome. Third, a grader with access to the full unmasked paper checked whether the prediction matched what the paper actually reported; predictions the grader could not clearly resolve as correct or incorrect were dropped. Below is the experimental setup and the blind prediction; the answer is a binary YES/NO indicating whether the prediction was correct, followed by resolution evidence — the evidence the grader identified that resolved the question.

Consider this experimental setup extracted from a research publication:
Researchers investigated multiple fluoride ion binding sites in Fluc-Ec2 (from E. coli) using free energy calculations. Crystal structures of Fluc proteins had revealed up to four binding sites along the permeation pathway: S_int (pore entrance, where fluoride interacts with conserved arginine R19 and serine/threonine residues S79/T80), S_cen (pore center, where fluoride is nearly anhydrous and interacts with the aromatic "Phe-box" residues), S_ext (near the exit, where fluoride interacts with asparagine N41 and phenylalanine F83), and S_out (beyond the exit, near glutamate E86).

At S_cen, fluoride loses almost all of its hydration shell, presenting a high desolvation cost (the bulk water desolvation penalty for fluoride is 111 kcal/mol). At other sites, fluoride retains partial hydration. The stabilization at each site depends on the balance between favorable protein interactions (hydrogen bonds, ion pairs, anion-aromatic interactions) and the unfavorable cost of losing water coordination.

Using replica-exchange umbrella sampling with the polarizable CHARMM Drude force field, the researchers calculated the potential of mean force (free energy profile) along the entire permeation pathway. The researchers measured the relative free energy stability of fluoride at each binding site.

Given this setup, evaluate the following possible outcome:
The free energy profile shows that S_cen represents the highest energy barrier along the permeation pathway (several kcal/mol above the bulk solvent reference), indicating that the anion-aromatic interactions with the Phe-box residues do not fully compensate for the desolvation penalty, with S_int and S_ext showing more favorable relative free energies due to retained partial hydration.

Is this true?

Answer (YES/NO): NO